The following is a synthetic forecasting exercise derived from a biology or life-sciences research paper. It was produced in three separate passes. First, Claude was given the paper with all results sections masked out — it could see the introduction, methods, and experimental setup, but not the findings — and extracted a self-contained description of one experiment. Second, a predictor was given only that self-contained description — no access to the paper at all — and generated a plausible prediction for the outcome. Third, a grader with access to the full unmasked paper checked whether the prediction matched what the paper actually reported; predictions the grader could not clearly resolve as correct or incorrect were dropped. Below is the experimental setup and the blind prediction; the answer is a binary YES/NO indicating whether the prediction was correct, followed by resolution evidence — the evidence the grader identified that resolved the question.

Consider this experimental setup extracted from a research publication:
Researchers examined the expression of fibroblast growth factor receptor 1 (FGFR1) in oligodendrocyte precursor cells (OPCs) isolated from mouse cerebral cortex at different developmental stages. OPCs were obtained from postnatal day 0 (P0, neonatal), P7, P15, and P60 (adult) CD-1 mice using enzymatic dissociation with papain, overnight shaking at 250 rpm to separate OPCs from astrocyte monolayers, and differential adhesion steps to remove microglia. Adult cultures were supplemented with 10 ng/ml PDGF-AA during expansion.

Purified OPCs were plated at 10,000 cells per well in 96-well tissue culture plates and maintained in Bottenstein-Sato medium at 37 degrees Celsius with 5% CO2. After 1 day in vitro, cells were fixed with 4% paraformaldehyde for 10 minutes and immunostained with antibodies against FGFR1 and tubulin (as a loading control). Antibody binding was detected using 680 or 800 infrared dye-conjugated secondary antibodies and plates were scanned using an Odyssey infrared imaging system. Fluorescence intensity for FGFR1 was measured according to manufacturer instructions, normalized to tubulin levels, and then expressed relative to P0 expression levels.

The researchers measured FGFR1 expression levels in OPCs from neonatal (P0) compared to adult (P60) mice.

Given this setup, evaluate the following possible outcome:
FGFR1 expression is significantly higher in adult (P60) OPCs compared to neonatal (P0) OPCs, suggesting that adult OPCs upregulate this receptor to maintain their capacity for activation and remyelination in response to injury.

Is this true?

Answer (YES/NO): NO